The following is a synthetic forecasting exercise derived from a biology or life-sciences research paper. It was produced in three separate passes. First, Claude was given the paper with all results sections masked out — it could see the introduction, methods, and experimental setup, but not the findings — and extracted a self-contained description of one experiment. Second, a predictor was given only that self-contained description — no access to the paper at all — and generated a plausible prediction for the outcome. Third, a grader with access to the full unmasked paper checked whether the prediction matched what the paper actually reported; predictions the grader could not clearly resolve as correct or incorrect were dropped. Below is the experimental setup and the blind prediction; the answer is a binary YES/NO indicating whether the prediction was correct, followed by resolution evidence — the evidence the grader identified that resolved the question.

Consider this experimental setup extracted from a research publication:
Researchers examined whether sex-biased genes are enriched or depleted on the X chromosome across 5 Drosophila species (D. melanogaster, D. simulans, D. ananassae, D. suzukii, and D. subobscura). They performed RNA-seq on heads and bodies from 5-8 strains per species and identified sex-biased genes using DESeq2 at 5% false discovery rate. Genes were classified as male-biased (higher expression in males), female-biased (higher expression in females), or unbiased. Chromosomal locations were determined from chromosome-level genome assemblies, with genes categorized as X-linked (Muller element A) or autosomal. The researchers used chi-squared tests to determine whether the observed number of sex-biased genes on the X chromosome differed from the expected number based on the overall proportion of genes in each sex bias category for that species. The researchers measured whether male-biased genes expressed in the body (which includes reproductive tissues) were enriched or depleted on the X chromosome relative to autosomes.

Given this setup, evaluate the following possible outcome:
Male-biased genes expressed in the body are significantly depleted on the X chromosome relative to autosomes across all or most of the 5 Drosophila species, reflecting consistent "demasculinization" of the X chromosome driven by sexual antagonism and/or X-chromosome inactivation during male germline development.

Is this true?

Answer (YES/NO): YES